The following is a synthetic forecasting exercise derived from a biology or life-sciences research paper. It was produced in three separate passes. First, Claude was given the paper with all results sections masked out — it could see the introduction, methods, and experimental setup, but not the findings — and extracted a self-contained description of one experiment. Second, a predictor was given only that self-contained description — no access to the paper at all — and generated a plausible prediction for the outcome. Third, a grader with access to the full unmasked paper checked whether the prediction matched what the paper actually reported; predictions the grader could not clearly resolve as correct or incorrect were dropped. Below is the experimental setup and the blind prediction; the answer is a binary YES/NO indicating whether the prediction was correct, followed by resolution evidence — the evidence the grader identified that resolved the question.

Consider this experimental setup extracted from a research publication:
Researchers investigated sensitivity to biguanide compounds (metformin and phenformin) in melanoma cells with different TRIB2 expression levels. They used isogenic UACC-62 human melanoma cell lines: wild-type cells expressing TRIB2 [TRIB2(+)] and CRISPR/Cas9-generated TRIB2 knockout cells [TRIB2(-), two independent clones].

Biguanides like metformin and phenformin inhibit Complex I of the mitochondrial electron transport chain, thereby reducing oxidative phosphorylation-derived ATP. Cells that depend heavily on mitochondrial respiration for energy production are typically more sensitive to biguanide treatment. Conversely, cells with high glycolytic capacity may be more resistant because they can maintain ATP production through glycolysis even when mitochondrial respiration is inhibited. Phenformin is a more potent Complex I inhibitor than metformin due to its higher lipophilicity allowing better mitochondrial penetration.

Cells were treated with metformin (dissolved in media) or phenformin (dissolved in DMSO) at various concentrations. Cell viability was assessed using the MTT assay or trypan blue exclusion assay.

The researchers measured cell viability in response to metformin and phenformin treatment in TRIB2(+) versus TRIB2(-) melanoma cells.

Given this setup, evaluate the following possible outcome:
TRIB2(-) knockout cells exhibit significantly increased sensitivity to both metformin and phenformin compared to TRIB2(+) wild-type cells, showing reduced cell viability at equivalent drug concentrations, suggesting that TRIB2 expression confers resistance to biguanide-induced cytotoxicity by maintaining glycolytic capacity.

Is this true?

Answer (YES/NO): YES